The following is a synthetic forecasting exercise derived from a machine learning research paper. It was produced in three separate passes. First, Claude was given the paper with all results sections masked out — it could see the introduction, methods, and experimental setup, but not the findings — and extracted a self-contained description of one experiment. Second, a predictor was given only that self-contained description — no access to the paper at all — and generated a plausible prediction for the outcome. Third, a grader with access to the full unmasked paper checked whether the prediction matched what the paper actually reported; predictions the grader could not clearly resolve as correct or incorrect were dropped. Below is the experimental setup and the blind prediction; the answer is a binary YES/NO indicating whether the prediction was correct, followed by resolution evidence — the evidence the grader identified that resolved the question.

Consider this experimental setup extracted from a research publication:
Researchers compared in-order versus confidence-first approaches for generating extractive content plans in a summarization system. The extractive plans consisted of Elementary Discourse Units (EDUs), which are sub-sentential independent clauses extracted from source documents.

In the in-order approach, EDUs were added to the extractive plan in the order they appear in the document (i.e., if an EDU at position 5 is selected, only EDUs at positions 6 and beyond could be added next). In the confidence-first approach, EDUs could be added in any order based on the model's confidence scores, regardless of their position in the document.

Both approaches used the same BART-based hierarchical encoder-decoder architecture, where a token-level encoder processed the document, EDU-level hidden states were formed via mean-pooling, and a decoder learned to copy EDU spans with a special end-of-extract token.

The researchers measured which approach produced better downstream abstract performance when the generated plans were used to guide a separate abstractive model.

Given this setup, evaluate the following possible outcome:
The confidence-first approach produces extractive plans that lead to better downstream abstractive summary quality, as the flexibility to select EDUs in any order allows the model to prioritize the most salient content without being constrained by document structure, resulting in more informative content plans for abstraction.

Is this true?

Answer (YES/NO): NO